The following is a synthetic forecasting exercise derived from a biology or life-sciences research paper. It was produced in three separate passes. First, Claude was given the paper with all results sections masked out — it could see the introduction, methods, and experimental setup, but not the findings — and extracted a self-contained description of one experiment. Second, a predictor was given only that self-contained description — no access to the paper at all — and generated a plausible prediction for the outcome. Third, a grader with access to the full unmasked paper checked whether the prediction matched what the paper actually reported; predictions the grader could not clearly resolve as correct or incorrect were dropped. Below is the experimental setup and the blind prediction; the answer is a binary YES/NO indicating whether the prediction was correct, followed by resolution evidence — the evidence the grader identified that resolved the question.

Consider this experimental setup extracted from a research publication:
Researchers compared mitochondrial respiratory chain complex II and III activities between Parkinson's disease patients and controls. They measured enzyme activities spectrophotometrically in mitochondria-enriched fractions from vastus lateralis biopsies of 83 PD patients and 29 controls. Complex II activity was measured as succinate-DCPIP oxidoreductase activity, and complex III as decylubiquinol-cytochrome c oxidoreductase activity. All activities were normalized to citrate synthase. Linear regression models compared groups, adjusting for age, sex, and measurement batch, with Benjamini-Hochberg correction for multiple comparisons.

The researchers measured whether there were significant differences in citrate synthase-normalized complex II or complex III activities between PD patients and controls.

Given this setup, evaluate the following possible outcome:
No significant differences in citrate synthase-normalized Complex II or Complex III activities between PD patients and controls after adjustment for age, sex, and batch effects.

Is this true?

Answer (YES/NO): YES